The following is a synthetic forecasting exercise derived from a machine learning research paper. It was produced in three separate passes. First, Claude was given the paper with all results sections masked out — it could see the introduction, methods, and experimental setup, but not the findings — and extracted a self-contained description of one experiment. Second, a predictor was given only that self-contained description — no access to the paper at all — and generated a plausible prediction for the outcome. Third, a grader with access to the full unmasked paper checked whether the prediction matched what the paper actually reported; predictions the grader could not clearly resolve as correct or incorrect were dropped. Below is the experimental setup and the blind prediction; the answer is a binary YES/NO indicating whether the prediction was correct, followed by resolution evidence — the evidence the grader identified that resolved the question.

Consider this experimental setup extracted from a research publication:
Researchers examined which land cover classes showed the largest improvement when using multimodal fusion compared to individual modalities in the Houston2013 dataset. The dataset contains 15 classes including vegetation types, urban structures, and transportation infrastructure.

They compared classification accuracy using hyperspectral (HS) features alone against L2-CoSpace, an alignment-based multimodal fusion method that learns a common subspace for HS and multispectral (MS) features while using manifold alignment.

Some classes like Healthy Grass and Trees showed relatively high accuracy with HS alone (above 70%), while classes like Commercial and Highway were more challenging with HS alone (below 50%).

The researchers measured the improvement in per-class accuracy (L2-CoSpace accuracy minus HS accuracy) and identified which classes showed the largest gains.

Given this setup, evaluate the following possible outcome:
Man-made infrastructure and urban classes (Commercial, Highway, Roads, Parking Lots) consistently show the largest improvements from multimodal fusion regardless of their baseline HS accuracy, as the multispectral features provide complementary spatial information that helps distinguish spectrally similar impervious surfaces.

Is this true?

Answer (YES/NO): NO